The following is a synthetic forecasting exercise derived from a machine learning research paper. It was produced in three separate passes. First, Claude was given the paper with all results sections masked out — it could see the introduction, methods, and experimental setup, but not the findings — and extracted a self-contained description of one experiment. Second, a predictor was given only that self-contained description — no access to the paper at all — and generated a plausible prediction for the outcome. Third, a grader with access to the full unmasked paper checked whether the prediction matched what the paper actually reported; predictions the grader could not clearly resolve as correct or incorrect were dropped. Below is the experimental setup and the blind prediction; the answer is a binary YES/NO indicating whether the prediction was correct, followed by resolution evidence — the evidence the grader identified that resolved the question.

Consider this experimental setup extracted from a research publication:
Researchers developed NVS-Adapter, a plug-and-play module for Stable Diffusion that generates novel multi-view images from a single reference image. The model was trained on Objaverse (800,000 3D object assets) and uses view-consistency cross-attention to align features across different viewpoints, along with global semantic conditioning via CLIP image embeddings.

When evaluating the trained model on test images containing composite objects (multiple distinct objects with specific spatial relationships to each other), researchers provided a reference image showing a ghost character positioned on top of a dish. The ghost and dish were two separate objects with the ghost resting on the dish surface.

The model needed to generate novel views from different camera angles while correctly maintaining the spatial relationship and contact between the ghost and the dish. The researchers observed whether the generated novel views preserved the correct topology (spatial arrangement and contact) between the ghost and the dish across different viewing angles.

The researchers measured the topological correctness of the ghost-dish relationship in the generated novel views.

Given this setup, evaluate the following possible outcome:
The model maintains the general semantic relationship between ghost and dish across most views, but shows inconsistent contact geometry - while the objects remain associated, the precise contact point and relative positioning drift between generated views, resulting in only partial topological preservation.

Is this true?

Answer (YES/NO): NO